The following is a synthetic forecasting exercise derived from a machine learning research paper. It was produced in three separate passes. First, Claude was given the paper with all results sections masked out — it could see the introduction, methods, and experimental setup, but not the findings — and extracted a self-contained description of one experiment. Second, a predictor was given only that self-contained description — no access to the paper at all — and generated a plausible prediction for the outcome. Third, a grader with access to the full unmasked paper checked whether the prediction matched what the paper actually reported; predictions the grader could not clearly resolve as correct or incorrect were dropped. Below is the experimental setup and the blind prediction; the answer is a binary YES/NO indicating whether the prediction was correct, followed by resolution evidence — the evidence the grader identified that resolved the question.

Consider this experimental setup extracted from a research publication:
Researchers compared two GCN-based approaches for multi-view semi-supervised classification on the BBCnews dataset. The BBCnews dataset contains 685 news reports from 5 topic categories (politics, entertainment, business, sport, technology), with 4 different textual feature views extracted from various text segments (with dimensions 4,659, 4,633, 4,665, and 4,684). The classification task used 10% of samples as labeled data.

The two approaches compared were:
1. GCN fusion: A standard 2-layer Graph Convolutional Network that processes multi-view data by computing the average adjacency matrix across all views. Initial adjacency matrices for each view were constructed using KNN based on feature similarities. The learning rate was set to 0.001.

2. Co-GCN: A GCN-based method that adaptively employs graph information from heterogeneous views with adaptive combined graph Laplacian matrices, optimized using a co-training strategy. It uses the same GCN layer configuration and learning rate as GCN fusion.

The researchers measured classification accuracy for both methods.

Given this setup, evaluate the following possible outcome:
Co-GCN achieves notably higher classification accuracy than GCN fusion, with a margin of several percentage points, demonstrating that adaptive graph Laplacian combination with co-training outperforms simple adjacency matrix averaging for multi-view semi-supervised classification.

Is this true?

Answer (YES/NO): NO